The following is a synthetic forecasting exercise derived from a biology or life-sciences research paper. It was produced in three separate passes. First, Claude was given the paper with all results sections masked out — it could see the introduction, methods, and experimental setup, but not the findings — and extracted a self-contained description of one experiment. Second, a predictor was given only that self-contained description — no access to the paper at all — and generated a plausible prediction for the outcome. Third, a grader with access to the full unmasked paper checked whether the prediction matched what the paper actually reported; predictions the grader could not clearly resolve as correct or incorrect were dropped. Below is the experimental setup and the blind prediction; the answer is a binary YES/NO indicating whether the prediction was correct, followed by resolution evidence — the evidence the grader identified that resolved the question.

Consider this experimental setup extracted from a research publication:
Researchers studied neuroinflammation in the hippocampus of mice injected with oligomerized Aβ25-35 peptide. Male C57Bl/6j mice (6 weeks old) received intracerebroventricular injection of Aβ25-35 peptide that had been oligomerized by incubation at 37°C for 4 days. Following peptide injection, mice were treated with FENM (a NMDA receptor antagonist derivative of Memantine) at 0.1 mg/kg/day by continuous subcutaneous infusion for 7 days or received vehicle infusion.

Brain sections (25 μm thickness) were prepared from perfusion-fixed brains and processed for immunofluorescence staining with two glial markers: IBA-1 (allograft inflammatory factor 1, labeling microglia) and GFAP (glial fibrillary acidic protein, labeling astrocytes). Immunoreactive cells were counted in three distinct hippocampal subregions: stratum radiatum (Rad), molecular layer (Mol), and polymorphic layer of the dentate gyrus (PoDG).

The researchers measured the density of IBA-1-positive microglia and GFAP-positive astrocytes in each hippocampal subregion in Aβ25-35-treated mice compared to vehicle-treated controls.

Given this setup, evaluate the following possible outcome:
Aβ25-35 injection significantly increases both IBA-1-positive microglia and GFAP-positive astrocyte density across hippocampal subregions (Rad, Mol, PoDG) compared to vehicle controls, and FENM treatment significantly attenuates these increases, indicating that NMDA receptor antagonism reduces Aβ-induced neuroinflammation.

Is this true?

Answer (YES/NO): YES